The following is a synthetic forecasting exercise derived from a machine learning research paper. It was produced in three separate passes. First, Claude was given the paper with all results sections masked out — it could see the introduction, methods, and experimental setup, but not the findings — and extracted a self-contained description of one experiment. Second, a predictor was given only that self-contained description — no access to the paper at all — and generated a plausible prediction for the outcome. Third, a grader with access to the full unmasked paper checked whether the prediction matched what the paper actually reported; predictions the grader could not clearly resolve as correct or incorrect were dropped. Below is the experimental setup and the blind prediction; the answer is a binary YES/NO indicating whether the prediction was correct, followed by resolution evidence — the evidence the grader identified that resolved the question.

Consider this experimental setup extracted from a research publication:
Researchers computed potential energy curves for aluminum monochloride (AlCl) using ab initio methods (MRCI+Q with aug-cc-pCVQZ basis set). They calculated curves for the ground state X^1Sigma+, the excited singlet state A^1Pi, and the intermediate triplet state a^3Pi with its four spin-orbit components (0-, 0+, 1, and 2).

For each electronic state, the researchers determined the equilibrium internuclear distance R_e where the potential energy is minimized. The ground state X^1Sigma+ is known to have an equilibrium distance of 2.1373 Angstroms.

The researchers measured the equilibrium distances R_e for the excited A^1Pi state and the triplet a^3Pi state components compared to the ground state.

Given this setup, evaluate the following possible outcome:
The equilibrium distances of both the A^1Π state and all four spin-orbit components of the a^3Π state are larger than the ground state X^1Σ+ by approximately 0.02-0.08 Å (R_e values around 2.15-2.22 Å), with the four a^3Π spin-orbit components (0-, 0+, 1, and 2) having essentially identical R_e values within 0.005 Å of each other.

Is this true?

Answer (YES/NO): NO